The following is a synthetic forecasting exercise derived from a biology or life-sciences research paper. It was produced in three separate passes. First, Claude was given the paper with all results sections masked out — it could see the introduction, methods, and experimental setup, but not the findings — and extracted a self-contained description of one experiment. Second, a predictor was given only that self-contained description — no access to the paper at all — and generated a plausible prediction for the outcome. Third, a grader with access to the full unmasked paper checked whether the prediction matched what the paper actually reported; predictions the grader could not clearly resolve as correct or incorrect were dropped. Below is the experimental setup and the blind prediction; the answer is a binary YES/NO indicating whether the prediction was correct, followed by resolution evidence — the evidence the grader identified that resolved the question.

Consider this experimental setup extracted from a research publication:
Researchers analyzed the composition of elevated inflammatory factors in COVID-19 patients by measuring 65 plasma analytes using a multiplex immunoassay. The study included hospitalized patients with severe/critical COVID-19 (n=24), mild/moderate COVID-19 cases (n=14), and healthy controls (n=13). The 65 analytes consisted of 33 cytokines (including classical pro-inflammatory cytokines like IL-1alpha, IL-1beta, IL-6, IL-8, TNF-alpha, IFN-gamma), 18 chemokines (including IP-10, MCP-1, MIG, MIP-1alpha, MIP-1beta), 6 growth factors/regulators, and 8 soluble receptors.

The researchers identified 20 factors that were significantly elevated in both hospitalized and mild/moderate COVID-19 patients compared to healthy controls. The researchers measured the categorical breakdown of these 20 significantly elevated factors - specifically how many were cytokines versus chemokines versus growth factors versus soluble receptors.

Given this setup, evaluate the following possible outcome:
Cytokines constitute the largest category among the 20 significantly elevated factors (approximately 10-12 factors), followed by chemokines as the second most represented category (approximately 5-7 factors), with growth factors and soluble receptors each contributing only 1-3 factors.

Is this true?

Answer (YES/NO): NO